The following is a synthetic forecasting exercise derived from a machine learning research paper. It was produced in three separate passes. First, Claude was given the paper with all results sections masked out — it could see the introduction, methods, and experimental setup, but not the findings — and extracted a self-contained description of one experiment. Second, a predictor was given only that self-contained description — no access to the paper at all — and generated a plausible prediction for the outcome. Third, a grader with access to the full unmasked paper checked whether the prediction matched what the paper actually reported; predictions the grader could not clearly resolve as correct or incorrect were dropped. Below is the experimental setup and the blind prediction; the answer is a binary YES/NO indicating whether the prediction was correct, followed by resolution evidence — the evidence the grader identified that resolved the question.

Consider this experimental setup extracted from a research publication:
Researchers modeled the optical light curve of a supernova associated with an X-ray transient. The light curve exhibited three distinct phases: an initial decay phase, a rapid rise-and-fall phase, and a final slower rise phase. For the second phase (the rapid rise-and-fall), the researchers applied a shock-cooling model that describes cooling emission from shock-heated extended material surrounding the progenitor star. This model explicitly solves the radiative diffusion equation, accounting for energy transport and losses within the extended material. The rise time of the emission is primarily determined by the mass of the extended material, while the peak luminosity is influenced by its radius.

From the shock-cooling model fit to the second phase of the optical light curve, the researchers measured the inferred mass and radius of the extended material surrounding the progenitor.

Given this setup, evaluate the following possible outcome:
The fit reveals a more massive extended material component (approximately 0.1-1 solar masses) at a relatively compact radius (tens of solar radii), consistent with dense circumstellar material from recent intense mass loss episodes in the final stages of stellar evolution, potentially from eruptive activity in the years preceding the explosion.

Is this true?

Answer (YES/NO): NO